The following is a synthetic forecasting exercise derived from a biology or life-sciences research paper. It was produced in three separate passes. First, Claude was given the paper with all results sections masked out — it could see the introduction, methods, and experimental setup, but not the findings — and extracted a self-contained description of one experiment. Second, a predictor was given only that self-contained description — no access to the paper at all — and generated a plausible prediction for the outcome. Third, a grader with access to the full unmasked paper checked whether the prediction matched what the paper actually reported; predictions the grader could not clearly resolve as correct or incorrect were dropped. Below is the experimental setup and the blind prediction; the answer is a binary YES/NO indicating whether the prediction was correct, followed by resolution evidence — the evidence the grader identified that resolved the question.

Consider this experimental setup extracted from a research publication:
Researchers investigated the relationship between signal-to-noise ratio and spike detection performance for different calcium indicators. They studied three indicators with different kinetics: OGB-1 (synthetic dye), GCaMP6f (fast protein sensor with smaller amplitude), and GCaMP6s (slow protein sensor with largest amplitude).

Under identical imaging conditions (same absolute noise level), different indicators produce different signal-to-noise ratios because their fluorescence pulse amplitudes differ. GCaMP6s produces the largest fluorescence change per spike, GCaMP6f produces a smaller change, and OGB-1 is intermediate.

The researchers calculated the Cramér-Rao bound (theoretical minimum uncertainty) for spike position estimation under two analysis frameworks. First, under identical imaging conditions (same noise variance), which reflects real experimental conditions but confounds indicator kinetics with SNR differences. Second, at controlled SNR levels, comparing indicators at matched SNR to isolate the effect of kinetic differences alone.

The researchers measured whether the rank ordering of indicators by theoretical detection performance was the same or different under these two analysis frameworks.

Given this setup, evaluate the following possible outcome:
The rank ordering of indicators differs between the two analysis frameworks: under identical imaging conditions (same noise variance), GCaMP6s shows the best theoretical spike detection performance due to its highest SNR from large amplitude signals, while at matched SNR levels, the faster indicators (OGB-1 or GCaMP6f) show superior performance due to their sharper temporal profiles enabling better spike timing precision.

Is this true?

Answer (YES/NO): YES